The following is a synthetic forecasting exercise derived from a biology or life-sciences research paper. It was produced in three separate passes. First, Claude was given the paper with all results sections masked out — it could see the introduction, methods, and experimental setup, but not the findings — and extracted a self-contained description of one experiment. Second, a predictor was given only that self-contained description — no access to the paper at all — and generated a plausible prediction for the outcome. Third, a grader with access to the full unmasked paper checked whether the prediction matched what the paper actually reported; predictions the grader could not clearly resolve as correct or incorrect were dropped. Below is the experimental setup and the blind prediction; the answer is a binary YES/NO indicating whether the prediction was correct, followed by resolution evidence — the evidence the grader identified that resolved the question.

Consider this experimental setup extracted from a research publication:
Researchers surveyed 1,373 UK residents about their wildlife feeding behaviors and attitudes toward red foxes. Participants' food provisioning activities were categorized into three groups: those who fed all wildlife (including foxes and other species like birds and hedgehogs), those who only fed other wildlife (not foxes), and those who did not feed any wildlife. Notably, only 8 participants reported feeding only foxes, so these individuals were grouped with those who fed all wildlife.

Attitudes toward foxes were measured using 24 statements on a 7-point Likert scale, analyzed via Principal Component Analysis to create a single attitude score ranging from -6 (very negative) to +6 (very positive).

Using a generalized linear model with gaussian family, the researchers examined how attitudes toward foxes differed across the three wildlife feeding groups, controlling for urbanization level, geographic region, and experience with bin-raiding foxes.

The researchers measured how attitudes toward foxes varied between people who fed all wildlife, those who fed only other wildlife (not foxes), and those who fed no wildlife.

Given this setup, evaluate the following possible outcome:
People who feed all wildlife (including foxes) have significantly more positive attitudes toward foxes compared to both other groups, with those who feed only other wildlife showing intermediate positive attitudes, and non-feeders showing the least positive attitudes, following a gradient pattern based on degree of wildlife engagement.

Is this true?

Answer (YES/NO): NO